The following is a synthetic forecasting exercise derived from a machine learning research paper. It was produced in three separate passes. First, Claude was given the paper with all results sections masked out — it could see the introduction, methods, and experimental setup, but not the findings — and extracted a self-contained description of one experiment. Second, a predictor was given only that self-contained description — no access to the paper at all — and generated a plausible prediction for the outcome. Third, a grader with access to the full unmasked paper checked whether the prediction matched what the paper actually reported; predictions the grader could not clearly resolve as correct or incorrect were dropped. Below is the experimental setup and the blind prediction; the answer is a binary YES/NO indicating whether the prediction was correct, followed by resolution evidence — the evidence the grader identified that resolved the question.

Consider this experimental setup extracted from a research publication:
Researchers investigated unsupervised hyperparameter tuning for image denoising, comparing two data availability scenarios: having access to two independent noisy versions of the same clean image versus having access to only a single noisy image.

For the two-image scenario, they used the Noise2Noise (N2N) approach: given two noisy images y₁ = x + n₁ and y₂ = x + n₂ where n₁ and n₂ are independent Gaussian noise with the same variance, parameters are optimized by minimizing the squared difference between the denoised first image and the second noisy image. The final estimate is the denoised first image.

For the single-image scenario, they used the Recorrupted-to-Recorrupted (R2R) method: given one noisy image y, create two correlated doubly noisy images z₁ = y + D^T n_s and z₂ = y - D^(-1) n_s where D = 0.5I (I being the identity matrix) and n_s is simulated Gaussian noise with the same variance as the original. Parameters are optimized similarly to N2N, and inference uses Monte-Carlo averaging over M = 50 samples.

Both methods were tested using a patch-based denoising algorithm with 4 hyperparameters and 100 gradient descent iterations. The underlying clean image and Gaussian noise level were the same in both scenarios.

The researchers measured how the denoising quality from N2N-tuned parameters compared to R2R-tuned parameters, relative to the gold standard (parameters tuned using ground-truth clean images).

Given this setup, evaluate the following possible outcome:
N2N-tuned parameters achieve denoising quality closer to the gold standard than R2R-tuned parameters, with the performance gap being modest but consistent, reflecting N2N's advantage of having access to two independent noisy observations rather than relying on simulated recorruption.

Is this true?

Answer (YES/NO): NO